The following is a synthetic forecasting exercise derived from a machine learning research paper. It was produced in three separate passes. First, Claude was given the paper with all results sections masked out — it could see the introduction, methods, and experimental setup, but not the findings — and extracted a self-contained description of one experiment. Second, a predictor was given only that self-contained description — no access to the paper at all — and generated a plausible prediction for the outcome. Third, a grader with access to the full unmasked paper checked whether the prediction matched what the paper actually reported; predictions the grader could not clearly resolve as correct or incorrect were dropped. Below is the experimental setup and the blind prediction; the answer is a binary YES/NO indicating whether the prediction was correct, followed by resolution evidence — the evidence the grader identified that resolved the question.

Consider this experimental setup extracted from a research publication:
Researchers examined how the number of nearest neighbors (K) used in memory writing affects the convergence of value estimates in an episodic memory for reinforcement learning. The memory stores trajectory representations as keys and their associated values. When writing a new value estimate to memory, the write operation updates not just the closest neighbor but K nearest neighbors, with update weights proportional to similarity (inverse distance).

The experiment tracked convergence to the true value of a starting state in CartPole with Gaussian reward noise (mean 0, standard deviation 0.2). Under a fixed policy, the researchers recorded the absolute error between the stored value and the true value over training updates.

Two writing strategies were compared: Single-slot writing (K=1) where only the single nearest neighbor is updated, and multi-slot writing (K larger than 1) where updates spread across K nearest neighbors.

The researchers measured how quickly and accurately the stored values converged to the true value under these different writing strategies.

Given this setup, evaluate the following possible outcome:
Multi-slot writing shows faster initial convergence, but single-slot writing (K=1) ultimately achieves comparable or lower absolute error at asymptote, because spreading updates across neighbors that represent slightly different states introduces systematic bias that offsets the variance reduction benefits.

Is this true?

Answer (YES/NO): NO